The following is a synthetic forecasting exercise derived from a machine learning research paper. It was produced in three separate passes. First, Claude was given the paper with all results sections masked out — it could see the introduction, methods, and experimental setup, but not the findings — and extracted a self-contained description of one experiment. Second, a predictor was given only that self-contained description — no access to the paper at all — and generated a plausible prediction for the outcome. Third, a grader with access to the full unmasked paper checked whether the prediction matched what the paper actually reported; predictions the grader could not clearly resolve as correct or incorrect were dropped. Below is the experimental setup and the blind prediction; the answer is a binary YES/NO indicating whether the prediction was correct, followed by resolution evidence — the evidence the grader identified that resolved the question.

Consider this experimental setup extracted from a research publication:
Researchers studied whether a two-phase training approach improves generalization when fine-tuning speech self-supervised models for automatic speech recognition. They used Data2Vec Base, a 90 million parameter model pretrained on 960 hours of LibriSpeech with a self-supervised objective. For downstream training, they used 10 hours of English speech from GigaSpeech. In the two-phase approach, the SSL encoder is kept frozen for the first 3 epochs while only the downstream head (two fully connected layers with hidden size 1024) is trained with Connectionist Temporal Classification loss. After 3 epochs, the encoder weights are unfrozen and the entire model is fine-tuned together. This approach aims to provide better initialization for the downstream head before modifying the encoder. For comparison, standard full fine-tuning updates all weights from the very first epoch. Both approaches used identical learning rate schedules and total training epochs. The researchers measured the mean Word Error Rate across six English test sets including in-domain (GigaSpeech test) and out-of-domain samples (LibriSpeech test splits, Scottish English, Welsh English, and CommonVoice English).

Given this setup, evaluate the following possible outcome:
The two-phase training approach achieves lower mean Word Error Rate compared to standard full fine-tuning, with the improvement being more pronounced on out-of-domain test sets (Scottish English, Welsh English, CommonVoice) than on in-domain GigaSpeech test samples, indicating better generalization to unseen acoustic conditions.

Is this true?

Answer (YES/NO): NO